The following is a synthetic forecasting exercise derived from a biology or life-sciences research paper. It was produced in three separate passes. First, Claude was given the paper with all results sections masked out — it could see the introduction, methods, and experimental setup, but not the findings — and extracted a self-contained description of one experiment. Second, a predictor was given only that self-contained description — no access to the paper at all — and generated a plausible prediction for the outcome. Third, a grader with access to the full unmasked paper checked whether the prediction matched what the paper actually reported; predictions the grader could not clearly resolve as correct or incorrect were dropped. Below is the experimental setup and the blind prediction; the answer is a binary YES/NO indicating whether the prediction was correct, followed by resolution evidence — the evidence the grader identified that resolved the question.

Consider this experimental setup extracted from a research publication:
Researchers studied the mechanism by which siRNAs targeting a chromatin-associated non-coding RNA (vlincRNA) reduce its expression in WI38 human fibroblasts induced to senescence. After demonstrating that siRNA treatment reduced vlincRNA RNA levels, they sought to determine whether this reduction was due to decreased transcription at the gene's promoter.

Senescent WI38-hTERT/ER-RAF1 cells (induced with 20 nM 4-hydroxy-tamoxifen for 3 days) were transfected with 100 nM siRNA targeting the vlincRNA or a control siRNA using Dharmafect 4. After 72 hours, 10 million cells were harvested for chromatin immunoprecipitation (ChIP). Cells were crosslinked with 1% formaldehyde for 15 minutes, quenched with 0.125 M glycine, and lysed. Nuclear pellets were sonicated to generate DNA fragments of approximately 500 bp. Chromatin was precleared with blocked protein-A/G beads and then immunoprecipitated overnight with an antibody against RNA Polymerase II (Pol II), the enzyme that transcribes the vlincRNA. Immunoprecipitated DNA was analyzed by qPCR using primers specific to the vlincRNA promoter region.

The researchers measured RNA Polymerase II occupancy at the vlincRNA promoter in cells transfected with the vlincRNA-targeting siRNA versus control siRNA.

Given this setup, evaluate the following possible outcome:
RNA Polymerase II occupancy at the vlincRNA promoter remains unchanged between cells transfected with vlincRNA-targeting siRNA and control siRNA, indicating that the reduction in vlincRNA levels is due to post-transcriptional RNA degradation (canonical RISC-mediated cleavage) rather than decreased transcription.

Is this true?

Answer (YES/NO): NO